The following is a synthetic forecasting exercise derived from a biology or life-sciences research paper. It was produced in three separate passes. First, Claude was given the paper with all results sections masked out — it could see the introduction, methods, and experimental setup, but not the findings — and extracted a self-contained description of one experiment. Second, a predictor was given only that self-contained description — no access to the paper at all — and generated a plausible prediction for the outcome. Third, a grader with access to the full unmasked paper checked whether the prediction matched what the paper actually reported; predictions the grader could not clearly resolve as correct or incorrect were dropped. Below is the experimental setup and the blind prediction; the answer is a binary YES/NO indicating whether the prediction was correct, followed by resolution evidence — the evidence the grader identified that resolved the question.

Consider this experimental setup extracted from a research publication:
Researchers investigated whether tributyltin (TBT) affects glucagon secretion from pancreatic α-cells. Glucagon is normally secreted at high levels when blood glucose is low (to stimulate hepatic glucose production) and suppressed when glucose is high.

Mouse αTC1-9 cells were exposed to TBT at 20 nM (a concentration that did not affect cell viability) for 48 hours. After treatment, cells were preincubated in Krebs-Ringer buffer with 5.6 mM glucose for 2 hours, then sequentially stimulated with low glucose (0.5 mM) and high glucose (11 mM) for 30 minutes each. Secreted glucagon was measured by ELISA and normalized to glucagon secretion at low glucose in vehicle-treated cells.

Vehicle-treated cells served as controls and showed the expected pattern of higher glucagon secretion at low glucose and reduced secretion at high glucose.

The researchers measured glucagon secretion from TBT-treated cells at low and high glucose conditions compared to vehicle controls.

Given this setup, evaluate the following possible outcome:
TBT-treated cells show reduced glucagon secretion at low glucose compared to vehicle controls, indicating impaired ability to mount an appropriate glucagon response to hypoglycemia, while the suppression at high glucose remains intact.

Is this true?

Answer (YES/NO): NO